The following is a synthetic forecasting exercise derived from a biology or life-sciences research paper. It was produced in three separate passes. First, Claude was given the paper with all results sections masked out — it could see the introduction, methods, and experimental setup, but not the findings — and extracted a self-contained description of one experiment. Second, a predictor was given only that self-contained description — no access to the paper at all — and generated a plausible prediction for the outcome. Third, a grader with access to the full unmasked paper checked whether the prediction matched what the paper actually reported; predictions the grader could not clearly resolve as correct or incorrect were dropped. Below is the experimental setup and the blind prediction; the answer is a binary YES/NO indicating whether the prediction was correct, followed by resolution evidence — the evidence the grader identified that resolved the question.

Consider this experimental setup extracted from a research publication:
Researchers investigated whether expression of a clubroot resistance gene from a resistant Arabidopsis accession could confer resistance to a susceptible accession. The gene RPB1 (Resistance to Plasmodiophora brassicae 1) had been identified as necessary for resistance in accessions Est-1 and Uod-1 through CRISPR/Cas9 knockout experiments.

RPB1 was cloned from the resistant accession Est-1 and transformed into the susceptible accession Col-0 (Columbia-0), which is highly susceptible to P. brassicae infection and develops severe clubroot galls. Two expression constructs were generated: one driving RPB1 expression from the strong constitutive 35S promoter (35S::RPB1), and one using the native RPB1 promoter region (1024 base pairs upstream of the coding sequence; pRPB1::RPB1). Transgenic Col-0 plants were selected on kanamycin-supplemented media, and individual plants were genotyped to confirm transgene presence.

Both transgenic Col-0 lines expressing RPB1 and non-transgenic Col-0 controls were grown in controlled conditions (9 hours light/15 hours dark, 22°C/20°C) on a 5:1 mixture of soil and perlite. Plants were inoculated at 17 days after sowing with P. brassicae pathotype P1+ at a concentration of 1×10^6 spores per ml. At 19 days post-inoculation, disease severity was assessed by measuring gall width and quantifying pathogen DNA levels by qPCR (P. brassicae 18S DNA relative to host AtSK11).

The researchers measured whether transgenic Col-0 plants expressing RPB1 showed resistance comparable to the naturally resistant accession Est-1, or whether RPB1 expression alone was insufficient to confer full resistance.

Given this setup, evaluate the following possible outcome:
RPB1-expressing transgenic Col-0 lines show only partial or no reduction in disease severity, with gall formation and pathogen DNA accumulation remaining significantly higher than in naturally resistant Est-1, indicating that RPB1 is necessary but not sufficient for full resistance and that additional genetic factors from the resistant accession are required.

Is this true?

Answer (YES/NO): YES